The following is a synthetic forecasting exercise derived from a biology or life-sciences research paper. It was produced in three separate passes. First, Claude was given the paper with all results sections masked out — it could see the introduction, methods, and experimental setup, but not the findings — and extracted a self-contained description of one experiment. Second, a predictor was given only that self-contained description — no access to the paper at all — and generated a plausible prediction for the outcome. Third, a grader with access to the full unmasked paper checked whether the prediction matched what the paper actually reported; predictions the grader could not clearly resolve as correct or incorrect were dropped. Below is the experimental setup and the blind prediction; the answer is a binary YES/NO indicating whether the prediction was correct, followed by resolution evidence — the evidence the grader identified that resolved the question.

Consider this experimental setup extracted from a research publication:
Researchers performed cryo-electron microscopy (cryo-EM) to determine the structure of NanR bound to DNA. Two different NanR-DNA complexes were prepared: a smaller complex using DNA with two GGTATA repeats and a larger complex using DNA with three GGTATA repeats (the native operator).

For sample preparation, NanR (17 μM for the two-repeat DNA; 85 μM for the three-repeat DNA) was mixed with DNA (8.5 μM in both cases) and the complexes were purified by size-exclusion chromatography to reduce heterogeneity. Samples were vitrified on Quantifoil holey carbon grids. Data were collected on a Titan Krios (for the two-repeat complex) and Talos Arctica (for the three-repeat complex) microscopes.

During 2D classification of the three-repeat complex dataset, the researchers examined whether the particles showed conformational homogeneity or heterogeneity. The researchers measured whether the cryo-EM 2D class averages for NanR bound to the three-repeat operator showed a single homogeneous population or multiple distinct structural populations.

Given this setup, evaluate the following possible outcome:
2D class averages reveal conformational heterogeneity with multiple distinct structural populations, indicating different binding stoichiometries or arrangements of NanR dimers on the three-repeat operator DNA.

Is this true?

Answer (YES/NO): YES